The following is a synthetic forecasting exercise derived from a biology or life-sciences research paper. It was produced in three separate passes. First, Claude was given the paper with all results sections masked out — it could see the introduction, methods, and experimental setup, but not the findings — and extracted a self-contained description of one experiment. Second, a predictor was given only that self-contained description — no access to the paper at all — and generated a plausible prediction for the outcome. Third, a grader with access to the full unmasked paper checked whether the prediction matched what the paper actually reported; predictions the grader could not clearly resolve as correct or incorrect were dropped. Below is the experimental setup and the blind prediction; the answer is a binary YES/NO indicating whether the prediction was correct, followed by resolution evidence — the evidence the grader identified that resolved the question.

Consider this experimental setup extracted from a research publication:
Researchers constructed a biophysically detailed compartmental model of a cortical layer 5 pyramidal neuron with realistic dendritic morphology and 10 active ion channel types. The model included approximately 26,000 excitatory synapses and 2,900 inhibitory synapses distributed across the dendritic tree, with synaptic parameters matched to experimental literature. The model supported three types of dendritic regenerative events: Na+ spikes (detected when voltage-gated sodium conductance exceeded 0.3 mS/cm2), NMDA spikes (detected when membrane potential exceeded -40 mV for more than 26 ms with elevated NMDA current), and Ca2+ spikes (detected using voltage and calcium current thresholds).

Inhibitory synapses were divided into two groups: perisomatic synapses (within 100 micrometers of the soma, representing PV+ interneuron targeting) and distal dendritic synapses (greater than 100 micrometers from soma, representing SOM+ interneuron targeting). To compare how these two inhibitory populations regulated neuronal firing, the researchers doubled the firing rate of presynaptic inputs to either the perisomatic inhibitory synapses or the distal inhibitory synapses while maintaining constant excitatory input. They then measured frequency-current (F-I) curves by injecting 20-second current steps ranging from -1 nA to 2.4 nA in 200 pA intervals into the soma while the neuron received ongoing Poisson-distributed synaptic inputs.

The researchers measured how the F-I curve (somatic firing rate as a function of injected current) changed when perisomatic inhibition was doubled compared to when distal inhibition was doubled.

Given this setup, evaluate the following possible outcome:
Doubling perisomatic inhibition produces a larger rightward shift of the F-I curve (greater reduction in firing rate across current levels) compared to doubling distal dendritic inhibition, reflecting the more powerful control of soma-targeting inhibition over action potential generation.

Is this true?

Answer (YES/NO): YES